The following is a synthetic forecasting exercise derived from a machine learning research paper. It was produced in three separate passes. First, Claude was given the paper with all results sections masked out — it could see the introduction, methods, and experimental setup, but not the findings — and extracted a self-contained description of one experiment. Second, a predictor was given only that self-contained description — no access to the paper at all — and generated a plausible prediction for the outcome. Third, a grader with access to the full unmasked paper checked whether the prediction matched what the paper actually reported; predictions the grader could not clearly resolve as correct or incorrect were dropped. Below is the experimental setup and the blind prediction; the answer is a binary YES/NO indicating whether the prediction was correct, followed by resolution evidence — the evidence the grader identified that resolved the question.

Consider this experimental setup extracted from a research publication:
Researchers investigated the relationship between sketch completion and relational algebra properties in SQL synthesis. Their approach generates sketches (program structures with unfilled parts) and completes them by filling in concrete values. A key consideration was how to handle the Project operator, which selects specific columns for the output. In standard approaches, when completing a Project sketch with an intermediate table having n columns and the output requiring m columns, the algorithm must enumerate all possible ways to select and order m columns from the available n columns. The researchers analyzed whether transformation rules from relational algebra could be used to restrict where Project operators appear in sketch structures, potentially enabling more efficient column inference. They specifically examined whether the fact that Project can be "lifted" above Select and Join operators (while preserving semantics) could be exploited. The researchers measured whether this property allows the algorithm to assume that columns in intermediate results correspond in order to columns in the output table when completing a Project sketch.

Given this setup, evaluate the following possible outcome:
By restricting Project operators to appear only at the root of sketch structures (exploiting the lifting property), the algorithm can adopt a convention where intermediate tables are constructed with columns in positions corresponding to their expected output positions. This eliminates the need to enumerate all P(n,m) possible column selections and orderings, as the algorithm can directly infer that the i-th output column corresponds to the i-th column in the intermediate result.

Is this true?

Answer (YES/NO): NO